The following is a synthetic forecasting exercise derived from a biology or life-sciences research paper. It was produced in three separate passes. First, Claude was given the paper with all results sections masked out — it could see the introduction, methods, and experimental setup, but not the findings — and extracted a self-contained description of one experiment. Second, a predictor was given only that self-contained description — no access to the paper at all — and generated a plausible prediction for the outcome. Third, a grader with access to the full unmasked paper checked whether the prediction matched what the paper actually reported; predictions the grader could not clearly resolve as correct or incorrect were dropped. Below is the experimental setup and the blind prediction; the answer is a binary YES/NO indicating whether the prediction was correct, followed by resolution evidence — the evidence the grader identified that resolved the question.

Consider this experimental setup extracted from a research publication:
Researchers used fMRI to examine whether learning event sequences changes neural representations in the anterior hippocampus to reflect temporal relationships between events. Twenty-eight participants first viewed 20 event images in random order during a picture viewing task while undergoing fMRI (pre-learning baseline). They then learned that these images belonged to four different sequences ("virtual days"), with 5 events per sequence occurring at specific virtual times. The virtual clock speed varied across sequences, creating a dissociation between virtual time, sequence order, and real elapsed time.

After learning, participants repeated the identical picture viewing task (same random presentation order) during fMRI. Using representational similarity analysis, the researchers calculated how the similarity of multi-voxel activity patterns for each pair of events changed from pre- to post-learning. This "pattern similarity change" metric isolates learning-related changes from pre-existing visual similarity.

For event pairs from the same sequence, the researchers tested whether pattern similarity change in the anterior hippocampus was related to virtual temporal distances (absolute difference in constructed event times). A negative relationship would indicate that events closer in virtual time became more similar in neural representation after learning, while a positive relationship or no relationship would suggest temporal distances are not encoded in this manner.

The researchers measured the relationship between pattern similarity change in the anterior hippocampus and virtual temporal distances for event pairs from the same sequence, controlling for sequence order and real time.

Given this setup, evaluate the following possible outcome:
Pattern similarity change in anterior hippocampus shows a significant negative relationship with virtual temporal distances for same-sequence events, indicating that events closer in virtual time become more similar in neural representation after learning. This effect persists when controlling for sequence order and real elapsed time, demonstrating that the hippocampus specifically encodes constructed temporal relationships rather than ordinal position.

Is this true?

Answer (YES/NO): NO